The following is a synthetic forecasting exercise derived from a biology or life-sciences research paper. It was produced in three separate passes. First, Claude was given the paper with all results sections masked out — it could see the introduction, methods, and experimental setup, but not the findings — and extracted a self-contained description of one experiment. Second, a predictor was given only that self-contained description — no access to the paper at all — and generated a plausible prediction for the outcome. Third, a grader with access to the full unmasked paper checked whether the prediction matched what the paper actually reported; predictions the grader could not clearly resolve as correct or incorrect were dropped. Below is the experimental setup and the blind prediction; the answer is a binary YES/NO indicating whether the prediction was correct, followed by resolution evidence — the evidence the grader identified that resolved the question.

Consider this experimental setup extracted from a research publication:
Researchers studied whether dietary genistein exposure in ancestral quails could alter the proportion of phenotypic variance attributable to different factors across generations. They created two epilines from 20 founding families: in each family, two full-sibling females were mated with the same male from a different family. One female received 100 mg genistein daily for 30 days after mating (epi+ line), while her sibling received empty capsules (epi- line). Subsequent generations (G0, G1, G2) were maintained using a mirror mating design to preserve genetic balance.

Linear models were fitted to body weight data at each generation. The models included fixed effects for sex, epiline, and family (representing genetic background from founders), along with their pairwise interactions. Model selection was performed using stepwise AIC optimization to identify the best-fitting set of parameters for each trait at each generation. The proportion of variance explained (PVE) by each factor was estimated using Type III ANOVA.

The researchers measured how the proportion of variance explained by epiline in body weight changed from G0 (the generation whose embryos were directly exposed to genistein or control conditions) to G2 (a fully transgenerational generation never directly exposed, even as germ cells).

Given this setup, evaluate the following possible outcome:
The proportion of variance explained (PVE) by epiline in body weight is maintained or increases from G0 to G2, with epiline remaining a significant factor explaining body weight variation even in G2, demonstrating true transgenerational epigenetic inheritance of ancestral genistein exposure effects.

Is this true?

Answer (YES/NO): NO